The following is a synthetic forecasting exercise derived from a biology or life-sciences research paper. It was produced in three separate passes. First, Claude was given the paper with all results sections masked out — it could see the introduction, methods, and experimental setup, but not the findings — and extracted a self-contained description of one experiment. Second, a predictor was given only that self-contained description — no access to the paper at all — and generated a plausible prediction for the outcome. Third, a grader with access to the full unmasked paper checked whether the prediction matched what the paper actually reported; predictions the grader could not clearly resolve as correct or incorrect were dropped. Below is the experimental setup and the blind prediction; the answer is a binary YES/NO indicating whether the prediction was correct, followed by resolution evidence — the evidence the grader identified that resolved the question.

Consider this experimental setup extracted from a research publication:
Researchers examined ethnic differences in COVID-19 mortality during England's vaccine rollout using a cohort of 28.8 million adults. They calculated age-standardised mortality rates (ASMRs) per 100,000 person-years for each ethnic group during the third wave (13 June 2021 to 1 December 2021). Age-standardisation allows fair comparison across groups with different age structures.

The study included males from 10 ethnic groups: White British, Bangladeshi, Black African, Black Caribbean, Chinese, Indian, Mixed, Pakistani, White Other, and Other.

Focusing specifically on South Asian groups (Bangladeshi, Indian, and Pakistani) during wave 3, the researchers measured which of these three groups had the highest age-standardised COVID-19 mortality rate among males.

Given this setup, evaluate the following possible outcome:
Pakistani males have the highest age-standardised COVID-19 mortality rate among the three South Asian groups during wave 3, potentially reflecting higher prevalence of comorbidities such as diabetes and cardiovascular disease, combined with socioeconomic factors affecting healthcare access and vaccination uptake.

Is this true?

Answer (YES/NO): NO